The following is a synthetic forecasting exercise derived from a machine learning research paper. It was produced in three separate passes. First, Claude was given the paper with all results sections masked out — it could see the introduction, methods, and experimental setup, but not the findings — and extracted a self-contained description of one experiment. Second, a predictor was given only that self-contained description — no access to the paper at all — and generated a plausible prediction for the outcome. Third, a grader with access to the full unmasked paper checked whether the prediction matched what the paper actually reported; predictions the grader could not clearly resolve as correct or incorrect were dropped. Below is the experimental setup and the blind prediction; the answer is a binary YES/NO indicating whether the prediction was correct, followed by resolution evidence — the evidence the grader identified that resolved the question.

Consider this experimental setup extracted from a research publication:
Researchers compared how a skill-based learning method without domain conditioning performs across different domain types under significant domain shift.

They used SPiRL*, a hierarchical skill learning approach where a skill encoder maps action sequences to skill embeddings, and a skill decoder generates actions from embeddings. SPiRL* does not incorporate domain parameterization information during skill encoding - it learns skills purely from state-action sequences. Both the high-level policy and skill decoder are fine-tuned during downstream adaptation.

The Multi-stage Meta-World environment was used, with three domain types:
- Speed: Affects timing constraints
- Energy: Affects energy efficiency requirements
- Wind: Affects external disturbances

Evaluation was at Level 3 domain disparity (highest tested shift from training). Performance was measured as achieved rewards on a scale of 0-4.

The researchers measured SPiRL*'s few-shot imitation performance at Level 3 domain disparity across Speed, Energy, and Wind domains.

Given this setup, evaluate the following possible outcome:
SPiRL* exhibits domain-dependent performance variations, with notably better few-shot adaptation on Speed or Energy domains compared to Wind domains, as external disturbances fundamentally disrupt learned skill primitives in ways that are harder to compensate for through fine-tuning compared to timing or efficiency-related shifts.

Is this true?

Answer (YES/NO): NO